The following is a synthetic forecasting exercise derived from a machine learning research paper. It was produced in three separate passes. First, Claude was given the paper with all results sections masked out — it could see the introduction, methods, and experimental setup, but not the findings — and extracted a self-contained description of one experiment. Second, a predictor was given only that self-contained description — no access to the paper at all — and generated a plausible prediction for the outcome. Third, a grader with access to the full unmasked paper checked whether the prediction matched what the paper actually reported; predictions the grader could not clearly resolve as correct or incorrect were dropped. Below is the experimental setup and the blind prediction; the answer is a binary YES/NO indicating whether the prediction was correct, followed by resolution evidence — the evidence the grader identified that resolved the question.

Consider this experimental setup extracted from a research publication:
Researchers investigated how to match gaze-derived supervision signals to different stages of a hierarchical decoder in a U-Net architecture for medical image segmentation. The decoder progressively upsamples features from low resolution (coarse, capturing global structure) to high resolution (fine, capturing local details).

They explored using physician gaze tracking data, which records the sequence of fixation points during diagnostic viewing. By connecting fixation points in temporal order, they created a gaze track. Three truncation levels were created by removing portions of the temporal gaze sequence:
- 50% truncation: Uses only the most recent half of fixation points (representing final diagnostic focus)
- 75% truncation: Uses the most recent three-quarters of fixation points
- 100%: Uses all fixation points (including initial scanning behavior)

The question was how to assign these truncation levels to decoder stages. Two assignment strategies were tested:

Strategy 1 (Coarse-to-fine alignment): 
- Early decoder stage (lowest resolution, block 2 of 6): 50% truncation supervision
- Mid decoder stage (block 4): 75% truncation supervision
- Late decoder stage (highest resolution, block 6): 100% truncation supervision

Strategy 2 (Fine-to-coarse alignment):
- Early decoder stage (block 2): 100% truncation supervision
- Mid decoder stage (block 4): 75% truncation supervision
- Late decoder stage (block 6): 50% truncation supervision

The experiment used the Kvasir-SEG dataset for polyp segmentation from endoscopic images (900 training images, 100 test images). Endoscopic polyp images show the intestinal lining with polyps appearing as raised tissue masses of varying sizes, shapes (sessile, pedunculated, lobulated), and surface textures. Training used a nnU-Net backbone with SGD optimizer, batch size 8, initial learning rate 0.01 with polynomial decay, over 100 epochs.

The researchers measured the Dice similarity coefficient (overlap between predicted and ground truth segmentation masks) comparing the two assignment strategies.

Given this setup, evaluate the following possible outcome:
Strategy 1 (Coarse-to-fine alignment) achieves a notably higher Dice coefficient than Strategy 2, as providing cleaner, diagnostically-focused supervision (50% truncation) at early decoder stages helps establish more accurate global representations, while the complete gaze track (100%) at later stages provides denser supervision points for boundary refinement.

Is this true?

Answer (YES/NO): YES